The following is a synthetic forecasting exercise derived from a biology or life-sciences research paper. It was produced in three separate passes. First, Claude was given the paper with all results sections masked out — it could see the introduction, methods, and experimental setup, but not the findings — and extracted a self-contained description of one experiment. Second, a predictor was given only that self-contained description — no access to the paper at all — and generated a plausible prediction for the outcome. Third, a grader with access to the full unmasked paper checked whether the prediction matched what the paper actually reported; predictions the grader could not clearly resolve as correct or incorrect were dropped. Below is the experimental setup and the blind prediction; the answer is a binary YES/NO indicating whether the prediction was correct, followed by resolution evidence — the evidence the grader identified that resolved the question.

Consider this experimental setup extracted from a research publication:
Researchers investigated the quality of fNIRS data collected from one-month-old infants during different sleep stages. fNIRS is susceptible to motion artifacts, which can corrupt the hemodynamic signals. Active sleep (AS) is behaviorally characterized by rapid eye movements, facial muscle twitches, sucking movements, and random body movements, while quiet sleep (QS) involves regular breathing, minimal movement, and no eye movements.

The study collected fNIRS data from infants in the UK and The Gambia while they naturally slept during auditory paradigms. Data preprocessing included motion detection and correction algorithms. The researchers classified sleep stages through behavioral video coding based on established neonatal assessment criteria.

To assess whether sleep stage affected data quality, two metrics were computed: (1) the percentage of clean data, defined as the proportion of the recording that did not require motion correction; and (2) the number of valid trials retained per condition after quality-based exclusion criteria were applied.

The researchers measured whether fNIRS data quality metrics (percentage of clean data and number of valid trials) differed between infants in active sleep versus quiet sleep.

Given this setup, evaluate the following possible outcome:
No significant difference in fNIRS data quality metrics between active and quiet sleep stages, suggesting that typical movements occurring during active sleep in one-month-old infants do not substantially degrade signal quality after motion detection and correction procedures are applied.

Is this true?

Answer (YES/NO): NO